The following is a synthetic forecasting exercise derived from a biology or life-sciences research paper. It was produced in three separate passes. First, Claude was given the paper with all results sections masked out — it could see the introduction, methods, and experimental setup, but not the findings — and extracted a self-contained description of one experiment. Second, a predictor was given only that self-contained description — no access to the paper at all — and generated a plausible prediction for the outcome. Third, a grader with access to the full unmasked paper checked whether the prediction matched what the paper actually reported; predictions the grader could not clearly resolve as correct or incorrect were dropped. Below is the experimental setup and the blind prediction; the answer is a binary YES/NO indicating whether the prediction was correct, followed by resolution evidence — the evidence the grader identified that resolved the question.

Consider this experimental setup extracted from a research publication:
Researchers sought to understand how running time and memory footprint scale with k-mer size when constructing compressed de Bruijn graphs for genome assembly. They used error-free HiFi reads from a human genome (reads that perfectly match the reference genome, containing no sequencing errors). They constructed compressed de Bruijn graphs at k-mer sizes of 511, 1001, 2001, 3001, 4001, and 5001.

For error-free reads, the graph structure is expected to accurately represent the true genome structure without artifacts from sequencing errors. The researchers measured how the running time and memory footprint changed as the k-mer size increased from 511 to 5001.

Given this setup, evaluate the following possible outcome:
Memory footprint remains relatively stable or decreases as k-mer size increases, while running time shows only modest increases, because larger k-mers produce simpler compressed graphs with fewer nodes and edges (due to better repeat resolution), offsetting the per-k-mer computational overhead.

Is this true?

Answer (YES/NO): NO